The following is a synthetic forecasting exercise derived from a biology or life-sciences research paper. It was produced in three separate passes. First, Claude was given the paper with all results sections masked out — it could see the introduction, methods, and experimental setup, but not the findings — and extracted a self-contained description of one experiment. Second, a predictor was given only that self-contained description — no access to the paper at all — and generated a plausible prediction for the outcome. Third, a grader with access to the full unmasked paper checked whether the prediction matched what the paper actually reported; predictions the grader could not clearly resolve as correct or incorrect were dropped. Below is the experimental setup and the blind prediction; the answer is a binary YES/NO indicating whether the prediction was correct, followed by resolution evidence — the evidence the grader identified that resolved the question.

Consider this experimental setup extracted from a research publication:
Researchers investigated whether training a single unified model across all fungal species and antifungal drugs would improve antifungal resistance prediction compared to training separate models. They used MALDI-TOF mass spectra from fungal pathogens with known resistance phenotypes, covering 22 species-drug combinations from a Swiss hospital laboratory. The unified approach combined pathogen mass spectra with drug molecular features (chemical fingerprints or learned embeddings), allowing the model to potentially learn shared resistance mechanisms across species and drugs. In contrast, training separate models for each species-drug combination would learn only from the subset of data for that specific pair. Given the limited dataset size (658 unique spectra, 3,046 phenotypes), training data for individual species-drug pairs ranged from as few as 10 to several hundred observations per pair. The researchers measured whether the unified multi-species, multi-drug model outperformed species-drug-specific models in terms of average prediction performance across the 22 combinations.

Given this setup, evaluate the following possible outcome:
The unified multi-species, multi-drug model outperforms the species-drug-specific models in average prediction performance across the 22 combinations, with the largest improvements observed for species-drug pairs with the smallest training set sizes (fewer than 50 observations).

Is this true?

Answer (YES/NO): NO